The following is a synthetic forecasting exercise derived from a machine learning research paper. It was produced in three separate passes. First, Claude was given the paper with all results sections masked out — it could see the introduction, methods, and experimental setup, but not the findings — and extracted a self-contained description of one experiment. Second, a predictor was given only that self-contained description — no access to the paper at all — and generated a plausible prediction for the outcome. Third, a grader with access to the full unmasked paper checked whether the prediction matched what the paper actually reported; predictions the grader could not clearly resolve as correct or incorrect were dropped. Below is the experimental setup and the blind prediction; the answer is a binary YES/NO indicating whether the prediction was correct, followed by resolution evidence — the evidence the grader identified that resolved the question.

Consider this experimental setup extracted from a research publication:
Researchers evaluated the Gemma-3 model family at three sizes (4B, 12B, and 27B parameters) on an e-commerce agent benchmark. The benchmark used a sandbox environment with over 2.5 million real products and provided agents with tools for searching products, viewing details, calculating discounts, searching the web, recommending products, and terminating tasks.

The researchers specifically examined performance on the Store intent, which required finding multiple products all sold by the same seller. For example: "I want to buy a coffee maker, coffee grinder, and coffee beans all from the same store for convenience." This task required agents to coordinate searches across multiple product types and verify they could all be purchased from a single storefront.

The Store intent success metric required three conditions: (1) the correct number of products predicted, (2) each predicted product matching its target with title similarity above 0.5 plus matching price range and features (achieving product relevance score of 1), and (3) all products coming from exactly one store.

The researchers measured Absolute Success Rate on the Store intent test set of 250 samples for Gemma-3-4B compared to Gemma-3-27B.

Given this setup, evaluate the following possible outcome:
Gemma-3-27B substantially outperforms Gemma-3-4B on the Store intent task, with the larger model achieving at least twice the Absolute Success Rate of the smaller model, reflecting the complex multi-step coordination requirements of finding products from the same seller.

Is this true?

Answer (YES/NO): NO